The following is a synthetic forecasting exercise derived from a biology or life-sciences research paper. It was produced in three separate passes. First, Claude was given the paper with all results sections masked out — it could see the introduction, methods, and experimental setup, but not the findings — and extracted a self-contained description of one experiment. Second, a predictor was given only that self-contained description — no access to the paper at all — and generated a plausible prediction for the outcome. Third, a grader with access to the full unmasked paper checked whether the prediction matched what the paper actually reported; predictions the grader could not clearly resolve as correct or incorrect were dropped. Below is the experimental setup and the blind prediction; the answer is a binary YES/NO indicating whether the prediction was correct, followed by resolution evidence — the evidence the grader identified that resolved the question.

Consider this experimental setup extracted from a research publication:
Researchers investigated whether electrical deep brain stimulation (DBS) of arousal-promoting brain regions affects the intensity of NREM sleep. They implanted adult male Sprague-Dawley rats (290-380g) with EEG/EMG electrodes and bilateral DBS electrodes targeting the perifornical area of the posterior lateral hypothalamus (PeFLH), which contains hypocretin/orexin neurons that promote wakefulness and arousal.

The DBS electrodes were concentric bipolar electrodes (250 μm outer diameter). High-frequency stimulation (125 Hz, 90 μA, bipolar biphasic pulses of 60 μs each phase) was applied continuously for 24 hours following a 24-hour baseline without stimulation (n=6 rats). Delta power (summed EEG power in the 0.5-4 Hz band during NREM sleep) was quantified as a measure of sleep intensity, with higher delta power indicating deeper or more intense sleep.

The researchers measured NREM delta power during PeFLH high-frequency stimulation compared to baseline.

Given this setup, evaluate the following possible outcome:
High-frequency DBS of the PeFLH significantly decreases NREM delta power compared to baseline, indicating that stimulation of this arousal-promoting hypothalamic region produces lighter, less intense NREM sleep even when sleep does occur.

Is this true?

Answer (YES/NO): YES